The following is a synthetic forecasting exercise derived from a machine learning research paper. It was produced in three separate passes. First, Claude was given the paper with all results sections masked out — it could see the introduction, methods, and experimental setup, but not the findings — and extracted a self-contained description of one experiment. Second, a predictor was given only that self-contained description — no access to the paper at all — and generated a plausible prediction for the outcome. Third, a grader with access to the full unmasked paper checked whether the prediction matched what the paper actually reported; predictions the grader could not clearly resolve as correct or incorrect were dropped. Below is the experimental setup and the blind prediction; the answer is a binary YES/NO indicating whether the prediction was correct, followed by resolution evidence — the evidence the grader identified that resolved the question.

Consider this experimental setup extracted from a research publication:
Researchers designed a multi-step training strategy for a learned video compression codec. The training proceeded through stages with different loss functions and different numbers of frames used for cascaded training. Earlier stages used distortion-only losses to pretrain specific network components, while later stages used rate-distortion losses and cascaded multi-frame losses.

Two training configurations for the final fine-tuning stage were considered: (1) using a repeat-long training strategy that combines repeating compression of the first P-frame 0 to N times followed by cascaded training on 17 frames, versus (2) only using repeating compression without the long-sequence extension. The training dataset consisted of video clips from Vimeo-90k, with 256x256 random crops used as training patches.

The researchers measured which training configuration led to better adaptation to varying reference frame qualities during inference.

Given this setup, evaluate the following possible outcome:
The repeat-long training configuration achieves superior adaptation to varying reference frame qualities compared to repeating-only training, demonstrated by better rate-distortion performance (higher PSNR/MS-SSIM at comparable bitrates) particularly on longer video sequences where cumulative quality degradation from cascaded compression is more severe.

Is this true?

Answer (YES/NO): YES